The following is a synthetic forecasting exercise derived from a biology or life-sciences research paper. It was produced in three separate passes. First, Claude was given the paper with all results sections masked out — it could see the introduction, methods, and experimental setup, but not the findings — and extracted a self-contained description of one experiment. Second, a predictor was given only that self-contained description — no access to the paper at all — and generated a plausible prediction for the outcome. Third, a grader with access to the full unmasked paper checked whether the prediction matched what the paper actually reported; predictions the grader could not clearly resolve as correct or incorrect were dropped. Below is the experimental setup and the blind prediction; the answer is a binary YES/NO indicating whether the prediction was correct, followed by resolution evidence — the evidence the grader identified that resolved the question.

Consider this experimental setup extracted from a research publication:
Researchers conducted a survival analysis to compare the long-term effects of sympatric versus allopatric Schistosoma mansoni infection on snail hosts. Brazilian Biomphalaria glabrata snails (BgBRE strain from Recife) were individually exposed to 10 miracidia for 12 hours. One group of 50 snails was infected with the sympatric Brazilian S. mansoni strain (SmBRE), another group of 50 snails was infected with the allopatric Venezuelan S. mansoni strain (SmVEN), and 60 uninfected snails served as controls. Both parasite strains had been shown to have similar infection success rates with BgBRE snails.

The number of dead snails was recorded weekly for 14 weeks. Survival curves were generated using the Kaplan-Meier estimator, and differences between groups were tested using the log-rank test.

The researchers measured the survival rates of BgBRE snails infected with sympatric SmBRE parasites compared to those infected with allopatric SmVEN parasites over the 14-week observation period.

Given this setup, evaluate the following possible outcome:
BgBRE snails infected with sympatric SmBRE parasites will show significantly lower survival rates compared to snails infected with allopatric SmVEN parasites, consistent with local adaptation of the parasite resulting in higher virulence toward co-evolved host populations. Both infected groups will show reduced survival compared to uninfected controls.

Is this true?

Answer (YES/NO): NO